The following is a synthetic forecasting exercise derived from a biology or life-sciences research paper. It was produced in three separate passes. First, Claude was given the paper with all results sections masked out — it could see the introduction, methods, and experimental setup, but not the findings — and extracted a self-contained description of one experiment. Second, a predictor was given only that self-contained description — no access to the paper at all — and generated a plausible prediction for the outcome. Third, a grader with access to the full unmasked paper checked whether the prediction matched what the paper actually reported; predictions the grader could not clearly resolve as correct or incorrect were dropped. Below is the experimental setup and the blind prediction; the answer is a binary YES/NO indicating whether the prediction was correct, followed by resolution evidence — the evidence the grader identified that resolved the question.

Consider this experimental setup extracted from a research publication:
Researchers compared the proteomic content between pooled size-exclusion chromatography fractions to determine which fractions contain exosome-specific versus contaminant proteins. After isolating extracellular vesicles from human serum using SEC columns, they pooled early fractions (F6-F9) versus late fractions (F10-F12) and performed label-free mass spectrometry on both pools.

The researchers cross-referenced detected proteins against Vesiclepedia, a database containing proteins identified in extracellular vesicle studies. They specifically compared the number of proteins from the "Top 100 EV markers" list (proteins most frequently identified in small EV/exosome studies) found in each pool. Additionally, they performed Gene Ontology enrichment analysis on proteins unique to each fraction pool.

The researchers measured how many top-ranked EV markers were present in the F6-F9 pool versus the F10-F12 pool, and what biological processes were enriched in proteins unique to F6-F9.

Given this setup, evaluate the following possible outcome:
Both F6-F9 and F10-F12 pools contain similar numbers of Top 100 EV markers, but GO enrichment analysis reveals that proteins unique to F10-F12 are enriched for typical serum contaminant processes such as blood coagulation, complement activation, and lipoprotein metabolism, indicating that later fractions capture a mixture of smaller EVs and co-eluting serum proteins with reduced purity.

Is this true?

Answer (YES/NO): NO